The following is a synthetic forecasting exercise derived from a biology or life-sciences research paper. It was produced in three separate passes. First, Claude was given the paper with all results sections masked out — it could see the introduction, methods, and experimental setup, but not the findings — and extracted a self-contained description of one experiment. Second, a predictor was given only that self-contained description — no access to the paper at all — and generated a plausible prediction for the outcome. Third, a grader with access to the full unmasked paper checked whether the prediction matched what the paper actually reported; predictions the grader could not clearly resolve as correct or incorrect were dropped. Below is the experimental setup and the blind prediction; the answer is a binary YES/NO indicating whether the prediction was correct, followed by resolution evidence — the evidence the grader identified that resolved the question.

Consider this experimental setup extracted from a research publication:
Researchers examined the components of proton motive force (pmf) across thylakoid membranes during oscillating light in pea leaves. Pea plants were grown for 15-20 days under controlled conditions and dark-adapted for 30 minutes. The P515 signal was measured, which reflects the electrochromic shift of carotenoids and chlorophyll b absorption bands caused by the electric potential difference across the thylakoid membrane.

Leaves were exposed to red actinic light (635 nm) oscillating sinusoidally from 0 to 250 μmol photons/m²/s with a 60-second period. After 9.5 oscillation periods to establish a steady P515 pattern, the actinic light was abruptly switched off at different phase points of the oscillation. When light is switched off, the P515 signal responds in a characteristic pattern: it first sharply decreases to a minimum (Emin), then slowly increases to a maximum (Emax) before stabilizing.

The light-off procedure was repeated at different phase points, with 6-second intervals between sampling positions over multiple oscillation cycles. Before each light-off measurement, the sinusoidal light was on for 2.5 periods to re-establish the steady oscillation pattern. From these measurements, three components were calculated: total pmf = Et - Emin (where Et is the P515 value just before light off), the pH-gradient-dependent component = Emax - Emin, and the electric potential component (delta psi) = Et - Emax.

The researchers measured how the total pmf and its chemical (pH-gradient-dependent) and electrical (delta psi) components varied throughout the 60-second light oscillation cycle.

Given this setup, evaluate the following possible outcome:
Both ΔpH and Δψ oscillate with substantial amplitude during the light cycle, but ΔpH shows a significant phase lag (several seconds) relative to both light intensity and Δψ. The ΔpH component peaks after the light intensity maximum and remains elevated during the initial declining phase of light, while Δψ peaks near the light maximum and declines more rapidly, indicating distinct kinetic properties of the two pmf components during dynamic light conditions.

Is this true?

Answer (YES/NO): NO